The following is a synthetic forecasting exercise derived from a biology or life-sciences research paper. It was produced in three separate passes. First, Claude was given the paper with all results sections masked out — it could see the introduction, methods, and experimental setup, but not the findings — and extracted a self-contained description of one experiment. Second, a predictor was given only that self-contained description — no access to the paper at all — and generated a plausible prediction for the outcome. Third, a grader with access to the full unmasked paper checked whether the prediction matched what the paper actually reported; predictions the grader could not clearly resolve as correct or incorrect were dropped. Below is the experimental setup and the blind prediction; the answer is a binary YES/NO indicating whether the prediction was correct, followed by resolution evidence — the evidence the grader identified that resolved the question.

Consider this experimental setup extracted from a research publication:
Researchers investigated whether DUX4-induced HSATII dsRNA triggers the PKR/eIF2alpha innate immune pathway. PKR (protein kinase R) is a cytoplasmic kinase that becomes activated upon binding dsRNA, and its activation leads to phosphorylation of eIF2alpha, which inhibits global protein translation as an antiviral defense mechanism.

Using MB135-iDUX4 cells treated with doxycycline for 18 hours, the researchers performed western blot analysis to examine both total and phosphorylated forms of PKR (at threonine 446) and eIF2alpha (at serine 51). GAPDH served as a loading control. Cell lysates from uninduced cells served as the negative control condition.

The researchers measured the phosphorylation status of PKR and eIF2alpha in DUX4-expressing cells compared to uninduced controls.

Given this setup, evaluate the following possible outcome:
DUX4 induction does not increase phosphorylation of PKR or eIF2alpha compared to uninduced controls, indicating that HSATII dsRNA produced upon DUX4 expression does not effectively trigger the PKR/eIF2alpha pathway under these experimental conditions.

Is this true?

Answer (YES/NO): NO